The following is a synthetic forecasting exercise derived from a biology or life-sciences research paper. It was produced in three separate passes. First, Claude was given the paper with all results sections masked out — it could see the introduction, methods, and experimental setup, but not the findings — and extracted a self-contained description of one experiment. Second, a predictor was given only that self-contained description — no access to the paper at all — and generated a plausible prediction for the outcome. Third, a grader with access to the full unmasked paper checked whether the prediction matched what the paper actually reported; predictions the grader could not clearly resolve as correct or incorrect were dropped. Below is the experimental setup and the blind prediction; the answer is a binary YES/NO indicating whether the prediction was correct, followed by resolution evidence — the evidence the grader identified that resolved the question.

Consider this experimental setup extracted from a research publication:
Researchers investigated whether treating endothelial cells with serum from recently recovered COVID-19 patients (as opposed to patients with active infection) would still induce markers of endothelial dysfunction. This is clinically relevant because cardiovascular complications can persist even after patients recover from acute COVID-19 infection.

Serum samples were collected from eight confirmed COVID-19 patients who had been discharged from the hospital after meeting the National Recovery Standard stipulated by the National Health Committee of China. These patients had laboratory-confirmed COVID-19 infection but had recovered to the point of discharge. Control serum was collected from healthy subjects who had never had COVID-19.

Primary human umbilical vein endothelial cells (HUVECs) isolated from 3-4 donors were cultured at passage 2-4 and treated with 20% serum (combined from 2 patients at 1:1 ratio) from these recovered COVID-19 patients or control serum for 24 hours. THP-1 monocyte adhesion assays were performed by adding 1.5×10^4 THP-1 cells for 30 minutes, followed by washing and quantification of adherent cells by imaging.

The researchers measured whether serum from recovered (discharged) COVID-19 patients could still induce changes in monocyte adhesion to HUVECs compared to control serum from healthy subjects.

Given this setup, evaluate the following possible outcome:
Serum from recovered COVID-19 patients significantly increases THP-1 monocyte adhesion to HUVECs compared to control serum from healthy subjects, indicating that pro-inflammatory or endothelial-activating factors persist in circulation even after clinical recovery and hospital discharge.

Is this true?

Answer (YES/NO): YES